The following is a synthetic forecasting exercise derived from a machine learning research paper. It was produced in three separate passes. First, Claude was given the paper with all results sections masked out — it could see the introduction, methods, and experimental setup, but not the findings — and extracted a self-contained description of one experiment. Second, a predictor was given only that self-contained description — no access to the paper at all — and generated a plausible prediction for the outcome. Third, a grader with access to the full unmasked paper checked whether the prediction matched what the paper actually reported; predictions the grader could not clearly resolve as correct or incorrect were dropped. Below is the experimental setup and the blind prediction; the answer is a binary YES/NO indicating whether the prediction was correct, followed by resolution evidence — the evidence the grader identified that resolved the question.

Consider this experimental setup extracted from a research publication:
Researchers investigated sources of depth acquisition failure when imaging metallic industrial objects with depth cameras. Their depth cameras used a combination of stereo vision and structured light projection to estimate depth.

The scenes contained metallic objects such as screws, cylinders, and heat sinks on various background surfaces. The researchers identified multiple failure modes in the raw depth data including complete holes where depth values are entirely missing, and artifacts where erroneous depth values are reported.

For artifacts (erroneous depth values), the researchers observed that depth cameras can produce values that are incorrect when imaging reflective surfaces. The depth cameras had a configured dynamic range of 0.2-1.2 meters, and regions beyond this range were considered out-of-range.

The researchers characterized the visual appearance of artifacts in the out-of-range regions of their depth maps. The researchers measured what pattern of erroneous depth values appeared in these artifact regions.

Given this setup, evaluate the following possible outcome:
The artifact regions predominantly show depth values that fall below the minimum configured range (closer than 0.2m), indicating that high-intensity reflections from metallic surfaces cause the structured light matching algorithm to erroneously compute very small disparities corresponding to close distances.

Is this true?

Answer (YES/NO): NO